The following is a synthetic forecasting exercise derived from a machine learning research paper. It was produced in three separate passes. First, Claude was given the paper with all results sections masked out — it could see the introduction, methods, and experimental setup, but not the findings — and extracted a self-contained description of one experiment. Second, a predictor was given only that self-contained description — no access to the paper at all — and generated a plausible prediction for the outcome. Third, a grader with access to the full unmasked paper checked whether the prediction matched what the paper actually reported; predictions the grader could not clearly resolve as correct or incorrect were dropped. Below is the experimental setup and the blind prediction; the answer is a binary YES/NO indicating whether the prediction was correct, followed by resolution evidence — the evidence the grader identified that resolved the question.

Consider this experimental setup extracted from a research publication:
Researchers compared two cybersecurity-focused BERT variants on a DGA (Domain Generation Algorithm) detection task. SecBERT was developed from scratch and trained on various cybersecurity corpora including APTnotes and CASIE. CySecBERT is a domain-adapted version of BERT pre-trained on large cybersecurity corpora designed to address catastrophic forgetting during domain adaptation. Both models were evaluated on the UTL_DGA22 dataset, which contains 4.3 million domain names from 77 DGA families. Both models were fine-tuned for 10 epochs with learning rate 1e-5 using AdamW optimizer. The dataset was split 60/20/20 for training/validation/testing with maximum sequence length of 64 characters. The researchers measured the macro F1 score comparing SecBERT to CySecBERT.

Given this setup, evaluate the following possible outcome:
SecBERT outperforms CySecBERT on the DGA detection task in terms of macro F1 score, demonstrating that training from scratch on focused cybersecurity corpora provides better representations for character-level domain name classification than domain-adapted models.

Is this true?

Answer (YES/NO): NO